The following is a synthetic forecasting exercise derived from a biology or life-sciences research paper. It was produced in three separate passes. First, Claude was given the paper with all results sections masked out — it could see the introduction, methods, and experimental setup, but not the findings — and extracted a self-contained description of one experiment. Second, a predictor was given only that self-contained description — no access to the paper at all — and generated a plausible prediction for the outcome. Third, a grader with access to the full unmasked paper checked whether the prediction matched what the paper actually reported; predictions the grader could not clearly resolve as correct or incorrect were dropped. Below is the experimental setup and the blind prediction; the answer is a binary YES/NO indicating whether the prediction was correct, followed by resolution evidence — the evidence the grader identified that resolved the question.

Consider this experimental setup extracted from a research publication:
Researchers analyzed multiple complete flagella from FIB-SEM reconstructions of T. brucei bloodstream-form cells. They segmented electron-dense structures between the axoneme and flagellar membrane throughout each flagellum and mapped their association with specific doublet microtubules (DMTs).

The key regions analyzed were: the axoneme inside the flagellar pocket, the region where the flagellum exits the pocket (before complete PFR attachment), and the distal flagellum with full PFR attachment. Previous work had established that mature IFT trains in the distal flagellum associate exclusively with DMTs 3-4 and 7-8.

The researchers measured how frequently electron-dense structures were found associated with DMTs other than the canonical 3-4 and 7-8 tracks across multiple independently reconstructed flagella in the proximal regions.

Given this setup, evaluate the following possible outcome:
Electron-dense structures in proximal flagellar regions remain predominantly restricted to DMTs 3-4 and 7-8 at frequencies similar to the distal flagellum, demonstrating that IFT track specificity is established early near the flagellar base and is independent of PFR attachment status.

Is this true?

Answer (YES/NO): NO